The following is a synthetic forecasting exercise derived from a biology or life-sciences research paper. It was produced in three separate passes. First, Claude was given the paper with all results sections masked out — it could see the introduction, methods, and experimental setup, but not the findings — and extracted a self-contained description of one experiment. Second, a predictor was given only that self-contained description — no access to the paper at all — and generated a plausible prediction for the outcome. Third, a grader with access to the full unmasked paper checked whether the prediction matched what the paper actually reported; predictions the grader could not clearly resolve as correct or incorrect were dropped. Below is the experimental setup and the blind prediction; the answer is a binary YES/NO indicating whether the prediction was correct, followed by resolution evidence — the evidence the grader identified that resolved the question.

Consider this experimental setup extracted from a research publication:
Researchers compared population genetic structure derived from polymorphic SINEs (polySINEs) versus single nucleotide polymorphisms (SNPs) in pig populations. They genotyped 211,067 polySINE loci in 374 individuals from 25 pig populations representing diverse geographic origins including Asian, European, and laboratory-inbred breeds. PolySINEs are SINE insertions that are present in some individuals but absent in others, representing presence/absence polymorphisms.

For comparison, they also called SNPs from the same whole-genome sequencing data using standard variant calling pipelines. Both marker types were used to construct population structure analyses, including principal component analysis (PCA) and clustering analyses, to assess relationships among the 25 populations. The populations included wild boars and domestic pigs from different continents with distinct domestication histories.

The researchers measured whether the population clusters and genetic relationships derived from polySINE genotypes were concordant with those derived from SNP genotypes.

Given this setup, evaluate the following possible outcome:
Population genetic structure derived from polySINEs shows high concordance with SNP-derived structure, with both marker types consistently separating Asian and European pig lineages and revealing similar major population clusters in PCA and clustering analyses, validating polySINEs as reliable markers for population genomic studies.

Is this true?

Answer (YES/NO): YES